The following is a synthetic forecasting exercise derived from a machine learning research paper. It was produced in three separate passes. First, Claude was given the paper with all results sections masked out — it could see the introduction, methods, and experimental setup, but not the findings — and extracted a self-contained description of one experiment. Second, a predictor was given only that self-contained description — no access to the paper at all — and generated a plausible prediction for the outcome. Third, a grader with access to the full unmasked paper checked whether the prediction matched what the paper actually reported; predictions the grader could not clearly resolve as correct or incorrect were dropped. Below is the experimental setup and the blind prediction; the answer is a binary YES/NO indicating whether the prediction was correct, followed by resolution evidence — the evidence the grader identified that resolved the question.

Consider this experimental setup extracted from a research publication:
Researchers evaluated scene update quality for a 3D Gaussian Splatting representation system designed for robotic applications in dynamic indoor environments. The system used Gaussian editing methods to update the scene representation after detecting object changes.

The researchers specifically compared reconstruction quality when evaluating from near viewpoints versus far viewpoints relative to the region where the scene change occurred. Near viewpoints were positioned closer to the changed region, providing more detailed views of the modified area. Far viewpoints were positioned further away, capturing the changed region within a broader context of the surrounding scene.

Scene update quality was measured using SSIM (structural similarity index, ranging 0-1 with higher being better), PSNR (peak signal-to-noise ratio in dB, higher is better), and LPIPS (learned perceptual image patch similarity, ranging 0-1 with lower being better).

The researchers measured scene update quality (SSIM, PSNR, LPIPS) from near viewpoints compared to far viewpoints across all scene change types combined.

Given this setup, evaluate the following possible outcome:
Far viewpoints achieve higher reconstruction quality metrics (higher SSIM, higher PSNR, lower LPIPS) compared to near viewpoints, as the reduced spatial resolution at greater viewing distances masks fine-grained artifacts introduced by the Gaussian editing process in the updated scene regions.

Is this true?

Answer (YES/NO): NO